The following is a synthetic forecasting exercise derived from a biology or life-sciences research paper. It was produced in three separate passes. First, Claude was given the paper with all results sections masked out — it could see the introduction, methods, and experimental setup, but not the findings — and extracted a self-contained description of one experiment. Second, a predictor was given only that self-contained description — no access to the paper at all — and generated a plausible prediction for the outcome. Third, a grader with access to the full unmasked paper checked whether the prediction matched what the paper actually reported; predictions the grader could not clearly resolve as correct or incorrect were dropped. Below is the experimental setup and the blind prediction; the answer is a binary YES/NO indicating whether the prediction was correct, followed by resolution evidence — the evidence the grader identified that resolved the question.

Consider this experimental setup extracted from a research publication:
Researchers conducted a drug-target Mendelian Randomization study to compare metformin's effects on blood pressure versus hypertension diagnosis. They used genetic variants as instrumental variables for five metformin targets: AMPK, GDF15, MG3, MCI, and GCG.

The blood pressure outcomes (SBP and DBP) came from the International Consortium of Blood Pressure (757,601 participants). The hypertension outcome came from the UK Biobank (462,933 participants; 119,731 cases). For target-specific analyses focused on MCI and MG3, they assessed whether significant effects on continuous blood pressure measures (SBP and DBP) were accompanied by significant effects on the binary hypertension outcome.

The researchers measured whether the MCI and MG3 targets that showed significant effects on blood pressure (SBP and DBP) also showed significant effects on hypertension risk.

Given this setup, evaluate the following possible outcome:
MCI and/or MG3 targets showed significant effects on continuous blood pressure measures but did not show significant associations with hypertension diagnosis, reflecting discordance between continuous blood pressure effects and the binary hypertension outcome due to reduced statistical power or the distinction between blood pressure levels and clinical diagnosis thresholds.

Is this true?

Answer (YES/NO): NO